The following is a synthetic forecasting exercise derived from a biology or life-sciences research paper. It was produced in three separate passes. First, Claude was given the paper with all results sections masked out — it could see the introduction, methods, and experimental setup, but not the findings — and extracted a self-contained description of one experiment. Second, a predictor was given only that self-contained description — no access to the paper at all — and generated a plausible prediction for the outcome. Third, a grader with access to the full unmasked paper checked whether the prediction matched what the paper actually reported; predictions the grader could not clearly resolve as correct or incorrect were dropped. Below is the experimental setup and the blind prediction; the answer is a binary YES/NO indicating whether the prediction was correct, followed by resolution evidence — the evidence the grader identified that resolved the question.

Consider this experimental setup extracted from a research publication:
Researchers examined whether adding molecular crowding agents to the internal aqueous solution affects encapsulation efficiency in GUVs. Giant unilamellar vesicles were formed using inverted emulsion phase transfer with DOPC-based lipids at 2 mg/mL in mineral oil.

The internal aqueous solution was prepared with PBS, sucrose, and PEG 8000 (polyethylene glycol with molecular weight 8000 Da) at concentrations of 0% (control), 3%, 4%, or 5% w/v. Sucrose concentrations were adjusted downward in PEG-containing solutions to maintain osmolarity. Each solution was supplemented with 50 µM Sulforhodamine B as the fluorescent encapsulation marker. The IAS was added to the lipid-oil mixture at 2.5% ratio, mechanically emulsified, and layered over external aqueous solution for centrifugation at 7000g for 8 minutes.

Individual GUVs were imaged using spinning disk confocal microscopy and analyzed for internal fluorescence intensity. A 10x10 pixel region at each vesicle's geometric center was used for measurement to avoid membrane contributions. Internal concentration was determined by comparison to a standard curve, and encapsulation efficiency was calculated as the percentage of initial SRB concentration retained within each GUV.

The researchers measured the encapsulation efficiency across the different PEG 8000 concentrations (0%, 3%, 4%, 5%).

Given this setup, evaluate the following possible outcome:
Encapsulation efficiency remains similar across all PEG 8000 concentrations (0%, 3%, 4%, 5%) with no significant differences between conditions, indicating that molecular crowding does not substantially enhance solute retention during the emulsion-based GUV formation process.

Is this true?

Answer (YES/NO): NO